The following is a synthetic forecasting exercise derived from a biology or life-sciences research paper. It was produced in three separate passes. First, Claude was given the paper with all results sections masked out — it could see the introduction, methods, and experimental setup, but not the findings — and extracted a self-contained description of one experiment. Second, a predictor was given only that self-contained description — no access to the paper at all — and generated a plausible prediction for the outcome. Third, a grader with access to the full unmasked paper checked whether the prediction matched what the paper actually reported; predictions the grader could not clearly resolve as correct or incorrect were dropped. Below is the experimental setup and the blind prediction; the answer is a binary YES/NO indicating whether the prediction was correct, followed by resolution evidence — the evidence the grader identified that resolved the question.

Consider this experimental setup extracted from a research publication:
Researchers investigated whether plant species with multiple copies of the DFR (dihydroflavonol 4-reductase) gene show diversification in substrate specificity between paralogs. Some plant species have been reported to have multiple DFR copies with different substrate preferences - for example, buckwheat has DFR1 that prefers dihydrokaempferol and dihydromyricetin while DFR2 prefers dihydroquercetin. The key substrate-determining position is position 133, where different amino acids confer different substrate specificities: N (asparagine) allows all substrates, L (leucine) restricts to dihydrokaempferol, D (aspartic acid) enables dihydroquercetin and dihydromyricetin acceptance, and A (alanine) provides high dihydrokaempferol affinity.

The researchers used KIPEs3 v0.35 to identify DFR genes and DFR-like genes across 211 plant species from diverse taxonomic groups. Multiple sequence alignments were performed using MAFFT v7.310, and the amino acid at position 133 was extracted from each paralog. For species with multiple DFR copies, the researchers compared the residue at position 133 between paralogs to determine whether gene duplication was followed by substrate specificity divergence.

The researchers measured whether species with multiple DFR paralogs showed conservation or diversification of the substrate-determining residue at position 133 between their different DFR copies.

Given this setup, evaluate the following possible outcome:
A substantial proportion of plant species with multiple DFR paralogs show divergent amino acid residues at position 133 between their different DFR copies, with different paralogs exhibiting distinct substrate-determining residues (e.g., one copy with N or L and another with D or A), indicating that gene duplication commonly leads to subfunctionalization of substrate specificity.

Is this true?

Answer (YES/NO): YES